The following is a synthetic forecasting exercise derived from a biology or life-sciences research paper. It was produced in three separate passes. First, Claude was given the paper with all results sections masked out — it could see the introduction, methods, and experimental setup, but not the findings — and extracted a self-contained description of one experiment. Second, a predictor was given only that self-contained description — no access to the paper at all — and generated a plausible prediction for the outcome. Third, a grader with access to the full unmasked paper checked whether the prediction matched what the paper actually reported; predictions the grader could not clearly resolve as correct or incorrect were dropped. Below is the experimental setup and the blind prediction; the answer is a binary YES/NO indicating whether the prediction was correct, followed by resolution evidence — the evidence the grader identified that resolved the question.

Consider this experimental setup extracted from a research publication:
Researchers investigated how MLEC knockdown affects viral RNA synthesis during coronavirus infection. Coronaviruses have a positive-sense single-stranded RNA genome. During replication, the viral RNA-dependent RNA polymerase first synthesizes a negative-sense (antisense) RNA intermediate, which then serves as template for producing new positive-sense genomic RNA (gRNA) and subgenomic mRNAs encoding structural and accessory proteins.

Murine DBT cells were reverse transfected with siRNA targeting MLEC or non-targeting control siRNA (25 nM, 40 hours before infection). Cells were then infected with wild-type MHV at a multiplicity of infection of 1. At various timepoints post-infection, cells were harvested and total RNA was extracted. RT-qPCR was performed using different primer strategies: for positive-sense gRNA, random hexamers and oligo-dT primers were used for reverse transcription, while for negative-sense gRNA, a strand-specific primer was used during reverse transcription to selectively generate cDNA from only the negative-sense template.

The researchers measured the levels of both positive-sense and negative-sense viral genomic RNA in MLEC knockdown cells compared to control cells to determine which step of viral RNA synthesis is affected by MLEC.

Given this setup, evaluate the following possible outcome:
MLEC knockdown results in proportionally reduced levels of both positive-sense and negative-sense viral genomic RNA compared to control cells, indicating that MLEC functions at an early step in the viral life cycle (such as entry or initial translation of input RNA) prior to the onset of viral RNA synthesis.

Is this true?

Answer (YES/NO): NO